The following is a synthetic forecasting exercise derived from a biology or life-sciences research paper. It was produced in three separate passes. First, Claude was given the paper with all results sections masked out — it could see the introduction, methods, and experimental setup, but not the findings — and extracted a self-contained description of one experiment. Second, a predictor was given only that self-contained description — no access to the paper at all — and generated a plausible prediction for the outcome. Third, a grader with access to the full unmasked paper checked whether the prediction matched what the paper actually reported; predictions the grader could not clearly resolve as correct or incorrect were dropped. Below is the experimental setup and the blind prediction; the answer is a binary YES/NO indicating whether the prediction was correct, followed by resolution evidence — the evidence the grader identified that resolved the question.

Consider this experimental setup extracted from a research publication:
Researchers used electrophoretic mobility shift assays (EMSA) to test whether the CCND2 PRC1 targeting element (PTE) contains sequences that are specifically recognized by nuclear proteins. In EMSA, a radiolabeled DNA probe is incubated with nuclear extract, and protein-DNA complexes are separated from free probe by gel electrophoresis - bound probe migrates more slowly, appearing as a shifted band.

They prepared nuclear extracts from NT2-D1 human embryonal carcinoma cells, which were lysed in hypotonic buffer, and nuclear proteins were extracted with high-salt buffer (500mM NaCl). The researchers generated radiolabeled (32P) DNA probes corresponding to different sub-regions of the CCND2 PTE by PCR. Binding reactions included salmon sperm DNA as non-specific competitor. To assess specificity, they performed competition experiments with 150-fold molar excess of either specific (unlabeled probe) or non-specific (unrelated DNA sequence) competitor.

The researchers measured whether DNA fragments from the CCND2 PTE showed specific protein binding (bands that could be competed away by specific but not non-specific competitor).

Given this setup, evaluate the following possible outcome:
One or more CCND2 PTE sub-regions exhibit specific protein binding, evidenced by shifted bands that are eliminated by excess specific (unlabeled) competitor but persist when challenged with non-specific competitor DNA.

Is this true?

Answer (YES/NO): YES